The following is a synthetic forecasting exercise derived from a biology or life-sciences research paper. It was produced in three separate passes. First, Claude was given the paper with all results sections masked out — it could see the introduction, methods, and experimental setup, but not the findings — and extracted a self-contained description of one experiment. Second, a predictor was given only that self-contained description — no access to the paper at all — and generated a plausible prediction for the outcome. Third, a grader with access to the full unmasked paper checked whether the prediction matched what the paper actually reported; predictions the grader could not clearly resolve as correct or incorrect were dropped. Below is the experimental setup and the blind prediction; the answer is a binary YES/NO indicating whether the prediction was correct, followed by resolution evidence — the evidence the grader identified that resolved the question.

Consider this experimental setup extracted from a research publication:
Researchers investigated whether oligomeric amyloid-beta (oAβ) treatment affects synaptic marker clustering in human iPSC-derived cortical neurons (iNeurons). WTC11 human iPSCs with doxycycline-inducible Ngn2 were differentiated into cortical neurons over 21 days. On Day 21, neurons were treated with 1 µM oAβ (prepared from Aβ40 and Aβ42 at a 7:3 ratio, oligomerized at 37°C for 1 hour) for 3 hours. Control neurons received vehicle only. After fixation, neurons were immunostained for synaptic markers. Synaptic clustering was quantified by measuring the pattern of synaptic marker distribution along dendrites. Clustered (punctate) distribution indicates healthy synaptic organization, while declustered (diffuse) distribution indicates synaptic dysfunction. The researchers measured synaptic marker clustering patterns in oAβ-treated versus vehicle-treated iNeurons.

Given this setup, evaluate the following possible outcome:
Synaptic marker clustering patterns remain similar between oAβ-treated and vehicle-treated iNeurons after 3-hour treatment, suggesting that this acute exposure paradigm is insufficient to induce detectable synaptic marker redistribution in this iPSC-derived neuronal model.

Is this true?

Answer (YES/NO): NO